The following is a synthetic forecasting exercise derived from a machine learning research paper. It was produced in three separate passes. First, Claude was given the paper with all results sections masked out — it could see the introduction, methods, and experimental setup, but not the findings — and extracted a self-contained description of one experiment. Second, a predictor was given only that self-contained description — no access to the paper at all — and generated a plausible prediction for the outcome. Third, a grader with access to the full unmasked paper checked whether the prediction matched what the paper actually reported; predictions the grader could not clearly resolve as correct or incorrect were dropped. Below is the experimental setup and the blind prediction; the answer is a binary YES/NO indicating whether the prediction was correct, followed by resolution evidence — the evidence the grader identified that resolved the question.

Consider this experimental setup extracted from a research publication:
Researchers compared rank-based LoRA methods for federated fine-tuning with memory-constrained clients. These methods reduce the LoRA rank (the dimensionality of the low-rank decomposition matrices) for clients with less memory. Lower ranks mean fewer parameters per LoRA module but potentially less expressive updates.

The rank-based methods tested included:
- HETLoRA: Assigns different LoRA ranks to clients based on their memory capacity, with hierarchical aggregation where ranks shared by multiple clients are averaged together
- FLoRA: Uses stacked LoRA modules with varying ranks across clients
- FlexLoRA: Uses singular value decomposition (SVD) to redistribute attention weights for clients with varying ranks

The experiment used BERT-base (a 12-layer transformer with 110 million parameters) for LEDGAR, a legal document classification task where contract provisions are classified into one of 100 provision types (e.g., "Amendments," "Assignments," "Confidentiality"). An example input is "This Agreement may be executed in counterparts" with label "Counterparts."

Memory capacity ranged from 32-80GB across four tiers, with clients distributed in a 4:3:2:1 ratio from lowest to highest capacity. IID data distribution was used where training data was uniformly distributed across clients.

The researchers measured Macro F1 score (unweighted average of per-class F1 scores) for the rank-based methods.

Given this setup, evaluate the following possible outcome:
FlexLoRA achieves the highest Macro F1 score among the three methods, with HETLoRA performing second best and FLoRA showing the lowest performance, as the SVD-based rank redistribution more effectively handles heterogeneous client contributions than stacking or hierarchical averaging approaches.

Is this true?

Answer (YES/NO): NO